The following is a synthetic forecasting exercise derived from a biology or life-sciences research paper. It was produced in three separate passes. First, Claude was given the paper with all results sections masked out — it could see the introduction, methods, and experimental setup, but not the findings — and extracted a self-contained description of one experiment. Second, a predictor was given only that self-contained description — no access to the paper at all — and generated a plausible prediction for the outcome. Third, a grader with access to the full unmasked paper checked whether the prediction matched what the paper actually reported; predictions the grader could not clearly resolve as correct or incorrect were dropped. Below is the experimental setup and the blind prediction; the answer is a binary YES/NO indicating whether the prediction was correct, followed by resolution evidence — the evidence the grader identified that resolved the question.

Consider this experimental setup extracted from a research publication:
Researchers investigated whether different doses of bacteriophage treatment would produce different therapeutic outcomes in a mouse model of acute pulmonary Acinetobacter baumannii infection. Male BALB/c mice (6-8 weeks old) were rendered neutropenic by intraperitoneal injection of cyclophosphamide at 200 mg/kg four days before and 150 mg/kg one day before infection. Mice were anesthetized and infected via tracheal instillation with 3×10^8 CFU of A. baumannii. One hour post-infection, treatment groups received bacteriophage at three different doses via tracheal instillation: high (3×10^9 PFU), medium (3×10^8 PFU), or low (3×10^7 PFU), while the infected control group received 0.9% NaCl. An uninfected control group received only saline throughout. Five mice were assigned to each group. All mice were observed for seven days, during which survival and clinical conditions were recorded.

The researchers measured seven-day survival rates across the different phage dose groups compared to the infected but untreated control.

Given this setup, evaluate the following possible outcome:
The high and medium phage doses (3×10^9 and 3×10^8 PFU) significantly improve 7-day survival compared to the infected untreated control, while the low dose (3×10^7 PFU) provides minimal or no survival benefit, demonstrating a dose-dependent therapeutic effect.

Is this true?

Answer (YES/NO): NO